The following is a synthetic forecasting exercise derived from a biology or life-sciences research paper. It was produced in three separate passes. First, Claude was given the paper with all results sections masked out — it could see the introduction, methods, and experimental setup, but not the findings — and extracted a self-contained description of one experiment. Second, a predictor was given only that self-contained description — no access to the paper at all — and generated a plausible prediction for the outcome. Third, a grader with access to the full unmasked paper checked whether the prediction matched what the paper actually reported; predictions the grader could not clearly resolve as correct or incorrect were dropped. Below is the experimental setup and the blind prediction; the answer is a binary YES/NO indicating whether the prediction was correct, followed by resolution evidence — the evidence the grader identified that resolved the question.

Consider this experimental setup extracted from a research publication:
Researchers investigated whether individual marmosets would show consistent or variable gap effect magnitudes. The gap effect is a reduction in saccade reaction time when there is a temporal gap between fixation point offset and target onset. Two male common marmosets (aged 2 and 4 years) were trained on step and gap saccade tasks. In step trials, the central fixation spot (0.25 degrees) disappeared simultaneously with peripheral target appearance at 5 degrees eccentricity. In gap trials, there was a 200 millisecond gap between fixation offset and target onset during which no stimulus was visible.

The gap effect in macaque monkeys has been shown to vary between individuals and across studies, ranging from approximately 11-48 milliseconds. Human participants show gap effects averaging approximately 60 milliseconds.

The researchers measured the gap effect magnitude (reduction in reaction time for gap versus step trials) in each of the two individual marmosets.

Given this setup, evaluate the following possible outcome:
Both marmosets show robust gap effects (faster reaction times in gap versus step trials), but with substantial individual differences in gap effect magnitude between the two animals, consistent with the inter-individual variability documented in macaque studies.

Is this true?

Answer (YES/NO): YES